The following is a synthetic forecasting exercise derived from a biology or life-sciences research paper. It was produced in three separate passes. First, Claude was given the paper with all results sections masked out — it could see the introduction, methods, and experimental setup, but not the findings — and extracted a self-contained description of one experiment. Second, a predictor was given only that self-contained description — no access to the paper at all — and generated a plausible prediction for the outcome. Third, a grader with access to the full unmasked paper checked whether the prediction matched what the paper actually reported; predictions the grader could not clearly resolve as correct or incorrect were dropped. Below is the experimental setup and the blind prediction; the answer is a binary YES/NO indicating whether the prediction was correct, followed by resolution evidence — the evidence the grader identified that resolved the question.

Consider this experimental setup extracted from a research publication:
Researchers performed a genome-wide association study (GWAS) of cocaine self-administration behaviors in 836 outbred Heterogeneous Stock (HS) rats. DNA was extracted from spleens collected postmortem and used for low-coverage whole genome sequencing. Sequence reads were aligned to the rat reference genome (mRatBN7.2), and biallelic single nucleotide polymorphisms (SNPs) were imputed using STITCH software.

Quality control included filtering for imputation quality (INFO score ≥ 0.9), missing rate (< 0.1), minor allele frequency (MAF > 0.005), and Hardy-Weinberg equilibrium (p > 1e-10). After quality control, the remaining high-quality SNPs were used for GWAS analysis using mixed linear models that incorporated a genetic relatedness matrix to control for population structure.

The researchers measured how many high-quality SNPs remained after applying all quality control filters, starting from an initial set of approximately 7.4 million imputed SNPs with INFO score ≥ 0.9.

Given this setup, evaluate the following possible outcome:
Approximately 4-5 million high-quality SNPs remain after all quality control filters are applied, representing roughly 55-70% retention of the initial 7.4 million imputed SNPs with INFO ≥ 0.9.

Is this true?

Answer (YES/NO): NO